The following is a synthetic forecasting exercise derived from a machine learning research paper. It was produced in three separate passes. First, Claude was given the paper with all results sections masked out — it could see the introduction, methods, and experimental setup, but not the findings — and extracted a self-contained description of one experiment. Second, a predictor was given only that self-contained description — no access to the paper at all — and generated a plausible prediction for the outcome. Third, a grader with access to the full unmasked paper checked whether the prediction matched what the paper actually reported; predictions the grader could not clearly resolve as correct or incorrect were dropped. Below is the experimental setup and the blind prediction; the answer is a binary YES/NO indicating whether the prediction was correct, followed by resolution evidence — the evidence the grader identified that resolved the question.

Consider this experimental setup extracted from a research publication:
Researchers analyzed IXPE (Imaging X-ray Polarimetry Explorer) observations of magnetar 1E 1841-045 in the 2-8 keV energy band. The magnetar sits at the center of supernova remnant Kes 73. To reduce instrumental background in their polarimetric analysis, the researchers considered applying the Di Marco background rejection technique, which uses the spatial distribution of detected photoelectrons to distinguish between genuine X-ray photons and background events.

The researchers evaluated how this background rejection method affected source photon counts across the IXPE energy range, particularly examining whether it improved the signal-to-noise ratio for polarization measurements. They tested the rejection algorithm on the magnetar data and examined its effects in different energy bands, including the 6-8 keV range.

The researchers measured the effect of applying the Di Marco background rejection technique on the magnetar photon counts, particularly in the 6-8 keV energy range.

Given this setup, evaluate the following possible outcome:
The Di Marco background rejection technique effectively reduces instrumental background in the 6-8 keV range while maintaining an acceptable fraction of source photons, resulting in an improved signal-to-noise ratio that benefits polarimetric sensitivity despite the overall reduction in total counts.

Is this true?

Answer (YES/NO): NO